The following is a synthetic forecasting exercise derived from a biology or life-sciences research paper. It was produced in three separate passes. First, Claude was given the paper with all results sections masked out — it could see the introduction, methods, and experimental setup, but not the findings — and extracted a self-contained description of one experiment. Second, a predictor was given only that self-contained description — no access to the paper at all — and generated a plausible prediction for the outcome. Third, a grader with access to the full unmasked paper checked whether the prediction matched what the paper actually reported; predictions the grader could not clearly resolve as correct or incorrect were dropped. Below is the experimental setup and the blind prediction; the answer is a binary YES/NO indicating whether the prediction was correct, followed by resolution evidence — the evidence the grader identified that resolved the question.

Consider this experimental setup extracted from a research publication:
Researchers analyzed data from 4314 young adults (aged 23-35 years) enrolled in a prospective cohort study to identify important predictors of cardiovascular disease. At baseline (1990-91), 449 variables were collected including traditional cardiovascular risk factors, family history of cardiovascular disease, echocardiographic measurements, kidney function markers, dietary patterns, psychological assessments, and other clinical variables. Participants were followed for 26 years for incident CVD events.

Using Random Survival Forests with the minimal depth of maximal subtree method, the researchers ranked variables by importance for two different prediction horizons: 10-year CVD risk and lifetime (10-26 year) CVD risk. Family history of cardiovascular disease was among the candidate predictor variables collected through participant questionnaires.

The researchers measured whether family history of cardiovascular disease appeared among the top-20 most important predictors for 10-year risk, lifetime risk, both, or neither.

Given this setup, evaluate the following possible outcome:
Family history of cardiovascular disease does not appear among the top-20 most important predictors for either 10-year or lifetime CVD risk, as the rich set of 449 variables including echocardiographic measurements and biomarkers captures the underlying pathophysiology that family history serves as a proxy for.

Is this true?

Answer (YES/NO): NO